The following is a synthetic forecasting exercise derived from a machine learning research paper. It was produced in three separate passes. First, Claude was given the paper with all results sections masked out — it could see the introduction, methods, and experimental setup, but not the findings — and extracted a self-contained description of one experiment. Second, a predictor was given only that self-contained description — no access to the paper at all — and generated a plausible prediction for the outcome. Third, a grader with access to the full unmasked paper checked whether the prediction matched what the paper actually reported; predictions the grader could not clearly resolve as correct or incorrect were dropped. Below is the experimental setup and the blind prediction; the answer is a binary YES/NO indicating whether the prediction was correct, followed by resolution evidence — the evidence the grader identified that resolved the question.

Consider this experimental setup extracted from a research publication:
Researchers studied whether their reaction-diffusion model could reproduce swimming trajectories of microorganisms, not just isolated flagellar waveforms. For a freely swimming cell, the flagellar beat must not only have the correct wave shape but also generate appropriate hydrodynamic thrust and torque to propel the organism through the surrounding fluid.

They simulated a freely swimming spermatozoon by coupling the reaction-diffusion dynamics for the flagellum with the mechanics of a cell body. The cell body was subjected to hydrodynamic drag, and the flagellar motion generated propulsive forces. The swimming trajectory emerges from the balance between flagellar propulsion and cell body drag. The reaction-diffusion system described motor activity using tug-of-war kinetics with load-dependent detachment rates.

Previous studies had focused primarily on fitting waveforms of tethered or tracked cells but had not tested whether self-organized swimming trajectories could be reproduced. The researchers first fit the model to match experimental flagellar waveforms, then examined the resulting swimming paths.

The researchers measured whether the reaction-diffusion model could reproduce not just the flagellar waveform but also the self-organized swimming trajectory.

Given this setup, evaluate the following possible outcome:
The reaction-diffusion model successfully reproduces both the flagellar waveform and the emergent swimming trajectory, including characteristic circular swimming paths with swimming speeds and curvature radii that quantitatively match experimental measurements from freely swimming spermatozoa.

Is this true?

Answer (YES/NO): NO